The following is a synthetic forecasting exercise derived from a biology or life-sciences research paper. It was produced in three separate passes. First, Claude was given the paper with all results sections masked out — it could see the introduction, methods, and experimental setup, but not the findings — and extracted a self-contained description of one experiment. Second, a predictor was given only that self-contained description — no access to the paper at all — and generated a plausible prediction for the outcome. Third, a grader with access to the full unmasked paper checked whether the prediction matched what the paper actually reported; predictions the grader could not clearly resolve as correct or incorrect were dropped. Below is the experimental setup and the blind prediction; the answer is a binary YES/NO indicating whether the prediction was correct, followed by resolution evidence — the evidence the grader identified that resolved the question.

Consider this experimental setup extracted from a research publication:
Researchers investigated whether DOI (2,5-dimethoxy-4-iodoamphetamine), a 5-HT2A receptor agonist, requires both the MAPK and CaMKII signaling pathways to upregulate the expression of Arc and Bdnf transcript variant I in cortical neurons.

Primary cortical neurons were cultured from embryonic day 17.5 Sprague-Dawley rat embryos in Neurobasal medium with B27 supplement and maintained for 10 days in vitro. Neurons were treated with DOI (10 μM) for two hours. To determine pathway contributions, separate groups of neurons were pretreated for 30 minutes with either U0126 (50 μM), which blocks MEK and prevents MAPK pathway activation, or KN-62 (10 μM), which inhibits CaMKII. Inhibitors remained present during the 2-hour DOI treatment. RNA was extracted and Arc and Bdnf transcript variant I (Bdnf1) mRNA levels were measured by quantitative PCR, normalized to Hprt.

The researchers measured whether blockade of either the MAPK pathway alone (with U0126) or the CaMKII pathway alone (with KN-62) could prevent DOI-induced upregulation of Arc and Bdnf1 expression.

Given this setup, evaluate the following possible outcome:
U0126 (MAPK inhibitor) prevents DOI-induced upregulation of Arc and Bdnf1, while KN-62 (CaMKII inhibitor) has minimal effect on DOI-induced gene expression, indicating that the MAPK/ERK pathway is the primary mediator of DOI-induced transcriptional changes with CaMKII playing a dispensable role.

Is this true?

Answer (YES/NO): NO